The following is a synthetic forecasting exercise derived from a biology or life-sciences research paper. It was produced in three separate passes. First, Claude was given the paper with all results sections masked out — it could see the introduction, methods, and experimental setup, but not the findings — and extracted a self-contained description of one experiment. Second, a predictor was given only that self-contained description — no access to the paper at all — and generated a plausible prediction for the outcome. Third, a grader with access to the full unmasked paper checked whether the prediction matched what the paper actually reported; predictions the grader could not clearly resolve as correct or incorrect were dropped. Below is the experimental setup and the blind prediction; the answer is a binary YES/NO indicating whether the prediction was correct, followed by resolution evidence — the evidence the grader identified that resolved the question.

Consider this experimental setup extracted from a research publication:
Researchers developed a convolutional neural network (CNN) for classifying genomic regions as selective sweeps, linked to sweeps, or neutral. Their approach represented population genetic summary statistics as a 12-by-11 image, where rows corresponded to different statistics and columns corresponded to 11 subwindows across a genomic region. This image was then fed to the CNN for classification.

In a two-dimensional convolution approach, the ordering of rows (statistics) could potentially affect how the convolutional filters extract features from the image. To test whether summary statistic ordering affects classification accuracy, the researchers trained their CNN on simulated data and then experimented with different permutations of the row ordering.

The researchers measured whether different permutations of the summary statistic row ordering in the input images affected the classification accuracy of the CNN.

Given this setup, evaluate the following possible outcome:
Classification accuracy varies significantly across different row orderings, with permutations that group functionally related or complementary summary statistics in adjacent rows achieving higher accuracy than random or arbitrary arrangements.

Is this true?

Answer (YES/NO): NO